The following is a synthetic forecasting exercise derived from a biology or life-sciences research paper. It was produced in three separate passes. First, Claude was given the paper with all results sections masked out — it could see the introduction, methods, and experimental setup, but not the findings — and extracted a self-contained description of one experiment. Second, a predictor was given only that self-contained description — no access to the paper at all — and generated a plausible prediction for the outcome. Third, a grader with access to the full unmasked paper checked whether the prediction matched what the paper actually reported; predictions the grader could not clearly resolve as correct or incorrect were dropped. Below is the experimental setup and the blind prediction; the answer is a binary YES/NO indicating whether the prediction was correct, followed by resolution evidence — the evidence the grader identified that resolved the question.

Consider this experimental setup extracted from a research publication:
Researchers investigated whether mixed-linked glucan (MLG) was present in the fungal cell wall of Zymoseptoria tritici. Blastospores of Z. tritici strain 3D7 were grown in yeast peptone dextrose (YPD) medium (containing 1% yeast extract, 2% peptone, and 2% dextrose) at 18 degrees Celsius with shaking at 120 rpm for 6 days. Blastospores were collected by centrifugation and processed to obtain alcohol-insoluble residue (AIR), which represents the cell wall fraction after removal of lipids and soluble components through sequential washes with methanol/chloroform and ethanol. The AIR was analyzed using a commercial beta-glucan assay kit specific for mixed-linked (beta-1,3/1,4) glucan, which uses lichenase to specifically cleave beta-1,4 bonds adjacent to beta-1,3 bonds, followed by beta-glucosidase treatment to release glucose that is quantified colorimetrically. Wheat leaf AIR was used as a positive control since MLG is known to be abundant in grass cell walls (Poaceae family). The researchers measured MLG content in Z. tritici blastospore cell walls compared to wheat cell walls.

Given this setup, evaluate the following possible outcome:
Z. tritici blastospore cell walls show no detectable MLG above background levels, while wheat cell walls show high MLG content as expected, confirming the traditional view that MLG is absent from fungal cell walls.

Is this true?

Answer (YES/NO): YES